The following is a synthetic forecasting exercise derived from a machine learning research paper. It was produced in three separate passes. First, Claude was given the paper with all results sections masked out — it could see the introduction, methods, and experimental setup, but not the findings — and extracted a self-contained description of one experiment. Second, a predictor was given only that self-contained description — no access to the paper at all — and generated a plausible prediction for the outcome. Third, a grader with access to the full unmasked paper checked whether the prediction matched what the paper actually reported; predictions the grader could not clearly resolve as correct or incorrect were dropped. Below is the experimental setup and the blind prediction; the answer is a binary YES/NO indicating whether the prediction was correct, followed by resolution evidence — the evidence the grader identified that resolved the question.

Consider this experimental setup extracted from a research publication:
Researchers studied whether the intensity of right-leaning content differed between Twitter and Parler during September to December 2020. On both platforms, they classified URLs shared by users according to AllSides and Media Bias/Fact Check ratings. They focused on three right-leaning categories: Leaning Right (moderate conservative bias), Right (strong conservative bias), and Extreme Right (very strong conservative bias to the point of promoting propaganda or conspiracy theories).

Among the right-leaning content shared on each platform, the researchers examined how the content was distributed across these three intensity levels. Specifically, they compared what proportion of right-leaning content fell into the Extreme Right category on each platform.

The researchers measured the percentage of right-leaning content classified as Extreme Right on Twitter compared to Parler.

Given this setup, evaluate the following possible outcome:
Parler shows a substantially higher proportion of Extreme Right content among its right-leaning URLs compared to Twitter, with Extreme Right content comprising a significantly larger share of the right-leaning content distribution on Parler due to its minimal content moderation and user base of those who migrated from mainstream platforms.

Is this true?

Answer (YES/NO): NO